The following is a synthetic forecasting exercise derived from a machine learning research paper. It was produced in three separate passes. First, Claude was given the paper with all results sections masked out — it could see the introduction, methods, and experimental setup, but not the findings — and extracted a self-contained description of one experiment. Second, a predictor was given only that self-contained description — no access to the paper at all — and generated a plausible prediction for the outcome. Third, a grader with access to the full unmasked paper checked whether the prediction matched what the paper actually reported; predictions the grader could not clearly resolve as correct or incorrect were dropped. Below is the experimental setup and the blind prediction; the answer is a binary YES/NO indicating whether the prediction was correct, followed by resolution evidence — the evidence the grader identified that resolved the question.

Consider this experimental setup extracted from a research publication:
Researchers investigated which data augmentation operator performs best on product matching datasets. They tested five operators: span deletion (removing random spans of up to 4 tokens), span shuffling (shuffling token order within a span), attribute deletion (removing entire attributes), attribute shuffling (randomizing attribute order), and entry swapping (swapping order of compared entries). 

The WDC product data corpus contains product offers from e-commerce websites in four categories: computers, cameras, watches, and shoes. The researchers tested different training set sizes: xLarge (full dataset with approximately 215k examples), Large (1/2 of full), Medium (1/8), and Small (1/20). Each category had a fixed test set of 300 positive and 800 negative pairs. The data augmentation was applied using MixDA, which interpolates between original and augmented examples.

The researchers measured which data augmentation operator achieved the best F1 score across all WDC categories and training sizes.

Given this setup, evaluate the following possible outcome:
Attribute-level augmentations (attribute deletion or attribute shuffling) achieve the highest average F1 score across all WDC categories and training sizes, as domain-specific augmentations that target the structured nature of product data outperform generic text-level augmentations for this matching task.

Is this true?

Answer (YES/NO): NO